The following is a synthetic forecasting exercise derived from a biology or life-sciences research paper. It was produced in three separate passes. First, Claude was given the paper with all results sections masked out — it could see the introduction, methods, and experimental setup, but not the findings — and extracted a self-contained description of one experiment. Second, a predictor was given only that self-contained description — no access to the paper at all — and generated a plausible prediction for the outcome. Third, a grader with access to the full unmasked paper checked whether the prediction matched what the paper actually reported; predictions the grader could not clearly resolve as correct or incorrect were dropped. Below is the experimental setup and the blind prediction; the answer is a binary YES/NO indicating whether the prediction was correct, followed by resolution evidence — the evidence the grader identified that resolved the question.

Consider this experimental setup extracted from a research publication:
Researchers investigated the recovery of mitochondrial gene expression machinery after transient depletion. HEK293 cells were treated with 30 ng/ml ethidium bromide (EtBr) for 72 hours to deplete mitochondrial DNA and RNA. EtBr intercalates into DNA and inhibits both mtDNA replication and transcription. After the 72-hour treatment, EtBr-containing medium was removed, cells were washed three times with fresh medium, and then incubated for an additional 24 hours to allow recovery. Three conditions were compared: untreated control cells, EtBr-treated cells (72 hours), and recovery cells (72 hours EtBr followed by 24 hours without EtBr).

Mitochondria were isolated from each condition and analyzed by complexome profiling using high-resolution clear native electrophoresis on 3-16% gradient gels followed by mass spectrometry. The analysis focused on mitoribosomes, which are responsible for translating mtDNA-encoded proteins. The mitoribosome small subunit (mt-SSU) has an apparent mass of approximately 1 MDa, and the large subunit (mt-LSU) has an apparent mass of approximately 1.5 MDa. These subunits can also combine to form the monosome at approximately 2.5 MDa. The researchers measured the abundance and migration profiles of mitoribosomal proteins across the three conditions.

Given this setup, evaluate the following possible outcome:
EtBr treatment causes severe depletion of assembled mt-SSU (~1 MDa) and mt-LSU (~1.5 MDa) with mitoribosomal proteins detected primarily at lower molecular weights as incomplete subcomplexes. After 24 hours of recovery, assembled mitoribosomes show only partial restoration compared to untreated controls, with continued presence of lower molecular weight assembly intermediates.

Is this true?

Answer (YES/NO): NO